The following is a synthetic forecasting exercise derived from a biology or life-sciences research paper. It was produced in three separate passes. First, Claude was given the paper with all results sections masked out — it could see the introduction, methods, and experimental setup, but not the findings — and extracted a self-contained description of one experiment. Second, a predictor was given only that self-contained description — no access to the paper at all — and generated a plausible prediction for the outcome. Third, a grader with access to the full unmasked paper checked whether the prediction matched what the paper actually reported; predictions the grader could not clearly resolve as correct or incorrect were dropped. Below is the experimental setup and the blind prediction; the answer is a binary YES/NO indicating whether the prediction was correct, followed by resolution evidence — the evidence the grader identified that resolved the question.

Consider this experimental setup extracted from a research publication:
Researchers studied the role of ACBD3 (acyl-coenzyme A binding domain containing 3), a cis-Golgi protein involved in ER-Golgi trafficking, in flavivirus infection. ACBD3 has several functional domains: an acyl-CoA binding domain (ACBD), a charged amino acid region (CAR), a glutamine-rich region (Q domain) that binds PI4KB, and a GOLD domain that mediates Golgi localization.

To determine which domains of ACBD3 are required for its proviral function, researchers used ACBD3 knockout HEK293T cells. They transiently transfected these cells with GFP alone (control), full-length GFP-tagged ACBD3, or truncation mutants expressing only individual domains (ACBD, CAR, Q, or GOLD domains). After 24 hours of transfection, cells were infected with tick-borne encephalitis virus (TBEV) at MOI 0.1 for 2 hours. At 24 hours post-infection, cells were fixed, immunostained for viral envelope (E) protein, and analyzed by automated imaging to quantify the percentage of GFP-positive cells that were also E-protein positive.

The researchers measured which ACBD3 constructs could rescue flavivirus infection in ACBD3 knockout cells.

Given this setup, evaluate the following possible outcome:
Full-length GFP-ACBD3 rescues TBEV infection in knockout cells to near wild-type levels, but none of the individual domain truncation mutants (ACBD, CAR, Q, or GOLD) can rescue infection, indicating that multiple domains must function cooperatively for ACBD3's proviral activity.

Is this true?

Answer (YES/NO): YES